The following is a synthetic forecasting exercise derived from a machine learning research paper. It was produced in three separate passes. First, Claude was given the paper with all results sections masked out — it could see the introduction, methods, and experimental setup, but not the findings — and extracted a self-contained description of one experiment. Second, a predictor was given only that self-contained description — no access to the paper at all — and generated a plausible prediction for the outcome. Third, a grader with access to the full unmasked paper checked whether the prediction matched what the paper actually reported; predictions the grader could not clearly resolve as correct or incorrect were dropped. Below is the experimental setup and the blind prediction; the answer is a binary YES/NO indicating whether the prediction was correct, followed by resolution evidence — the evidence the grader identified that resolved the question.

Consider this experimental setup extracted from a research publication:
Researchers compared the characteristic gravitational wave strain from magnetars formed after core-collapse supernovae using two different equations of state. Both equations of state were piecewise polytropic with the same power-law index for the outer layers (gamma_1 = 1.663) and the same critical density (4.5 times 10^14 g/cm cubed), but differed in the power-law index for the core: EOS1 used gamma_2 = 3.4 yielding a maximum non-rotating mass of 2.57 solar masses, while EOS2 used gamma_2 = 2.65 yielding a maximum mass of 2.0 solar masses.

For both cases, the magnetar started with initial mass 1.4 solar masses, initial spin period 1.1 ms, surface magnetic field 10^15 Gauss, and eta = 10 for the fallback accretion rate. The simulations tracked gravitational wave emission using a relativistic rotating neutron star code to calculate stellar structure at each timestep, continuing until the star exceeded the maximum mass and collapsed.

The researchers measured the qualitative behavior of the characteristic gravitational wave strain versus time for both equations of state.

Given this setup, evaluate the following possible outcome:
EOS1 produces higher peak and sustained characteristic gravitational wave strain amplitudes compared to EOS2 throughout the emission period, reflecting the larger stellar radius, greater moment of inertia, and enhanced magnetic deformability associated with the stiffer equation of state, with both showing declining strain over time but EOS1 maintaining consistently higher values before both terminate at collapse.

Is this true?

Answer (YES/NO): NO